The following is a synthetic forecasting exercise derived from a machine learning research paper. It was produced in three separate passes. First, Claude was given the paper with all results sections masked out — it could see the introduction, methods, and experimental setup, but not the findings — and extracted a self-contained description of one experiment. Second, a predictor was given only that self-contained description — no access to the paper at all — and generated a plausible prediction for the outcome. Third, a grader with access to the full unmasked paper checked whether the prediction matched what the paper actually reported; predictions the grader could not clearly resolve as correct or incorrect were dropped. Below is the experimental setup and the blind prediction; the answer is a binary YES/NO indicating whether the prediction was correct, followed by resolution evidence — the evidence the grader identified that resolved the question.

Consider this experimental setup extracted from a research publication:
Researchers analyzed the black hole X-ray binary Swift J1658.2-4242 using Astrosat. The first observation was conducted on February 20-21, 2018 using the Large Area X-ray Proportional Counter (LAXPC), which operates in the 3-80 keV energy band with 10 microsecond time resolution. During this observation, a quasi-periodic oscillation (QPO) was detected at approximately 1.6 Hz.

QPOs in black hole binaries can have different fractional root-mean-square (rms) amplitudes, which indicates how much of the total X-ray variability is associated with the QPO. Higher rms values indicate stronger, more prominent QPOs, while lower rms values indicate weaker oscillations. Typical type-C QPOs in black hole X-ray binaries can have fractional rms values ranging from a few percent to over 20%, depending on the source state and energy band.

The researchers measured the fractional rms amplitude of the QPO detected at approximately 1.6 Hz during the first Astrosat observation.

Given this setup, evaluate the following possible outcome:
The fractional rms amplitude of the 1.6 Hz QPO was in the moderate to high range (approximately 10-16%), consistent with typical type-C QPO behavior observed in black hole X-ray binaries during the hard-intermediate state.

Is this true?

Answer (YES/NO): NO